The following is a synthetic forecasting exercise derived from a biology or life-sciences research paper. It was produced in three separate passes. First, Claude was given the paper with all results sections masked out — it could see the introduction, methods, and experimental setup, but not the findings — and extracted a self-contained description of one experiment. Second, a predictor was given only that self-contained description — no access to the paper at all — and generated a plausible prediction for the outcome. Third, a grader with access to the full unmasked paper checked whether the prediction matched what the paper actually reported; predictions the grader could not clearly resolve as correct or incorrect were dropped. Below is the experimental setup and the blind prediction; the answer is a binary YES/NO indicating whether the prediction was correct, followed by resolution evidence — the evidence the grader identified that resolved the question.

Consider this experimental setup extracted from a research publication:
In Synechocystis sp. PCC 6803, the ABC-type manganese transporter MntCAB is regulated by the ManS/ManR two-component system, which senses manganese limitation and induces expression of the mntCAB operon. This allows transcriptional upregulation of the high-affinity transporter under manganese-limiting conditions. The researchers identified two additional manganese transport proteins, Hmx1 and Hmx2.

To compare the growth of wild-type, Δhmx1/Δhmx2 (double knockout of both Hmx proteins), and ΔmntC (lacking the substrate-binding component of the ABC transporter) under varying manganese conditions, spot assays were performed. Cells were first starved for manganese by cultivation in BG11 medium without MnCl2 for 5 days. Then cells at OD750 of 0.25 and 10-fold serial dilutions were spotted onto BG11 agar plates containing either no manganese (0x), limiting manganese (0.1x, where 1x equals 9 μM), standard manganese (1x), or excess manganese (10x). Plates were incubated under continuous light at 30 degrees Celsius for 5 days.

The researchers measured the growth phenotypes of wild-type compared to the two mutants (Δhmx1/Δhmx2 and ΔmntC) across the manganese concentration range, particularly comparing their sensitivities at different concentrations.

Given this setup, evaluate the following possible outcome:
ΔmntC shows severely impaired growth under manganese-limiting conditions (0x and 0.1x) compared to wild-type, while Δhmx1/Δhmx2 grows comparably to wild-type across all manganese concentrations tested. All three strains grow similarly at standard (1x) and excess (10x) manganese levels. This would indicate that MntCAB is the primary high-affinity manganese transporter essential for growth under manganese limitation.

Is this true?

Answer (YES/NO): NO